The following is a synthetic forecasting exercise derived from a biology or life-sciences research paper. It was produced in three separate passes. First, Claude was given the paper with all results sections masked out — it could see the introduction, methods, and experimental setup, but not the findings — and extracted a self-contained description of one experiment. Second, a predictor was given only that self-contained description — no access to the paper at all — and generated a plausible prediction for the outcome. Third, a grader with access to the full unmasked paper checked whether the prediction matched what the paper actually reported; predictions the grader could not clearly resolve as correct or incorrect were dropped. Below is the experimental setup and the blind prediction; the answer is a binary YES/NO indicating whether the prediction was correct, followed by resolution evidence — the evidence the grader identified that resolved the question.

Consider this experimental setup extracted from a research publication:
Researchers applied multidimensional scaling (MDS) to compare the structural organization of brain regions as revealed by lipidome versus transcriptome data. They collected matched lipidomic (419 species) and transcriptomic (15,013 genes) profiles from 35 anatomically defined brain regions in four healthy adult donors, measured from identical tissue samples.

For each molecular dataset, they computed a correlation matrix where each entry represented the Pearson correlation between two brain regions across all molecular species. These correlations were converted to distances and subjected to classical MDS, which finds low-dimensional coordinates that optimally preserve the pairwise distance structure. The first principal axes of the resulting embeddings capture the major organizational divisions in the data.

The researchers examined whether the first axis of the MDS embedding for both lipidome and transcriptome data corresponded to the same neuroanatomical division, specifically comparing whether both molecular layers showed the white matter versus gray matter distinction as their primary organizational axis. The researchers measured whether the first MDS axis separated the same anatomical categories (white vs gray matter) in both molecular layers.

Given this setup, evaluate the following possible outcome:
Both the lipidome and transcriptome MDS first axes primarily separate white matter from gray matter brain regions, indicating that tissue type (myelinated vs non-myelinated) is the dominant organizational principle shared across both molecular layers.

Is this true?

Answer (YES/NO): YES